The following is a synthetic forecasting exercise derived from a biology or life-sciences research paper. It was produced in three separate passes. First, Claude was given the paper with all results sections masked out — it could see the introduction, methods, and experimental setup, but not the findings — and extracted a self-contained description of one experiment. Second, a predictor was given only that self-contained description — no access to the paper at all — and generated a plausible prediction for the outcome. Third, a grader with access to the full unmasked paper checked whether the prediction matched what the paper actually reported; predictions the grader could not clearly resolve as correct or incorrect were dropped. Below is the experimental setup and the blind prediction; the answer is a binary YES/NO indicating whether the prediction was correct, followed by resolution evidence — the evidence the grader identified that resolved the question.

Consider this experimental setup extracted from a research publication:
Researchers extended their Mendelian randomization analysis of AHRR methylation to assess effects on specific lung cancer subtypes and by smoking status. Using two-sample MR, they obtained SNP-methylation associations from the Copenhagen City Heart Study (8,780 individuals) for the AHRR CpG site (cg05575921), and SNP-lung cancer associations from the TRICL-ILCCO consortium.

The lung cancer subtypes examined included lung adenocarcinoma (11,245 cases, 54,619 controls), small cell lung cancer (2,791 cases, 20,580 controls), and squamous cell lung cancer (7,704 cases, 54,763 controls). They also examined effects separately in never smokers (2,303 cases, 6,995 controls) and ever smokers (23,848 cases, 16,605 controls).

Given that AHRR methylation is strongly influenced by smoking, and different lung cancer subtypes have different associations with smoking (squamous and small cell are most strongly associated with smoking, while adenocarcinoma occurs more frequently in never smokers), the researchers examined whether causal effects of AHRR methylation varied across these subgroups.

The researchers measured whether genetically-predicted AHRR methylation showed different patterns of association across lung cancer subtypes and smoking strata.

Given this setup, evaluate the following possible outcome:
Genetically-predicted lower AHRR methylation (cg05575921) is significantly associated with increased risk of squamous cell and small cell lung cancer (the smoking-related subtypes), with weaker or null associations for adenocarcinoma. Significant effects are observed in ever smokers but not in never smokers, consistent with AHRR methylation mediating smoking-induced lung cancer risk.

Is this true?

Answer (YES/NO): NO